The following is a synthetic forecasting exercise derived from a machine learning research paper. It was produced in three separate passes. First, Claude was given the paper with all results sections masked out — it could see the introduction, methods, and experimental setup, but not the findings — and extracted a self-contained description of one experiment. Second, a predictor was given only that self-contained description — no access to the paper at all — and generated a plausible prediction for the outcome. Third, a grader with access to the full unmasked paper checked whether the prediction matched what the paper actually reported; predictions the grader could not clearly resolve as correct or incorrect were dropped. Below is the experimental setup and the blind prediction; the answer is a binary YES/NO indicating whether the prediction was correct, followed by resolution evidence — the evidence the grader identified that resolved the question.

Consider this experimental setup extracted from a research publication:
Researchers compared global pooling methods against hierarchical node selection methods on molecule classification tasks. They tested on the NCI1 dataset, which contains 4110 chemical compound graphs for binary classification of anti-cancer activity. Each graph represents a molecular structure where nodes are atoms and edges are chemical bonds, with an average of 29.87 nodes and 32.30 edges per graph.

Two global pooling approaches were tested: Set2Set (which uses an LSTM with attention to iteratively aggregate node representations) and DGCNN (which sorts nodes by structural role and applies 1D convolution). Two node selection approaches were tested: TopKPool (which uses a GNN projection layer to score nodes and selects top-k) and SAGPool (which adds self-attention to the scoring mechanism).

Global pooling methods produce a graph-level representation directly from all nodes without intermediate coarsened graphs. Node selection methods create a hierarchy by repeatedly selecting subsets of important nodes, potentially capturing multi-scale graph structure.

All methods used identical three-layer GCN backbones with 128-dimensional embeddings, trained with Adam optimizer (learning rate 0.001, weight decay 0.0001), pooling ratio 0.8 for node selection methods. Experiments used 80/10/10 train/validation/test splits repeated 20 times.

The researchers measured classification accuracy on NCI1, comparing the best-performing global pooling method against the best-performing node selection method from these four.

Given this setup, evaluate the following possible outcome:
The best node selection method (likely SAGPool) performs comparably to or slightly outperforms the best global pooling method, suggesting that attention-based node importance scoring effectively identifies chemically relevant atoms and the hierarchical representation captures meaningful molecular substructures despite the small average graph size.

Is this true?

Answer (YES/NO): YES